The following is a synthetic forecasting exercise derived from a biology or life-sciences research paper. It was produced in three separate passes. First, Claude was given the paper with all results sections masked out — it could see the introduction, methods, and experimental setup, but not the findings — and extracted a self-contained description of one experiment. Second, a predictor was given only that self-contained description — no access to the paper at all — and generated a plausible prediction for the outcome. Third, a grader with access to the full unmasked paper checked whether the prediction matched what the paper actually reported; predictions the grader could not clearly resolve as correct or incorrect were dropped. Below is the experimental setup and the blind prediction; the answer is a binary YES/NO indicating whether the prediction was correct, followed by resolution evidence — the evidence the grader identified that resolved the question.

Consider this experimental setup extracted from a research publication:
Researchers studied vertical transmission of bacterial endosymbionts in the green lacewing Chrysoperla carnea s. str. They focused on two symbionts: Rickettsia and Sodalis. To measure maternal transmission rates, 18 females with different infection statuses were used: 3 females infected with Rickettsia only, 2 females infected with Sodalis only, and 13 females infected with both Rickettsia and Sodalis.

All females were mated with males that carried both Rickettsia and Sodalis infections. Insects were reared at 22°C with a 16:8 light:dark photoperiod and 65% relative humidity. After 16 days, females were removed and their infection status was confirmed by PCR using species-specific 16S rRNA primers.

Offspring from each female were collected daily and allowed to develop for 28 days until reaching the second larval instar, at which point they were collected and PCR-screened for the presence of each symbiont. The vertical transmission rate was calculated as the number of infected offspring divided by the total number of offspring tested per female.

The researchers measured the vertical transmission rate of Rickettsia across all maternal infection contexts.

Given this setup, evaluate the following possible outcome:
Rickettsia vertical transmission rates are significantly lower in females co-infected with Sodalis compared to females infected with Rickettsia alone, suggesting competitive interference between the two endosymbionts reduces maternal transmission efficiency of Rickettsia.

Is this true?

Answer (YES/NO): NO